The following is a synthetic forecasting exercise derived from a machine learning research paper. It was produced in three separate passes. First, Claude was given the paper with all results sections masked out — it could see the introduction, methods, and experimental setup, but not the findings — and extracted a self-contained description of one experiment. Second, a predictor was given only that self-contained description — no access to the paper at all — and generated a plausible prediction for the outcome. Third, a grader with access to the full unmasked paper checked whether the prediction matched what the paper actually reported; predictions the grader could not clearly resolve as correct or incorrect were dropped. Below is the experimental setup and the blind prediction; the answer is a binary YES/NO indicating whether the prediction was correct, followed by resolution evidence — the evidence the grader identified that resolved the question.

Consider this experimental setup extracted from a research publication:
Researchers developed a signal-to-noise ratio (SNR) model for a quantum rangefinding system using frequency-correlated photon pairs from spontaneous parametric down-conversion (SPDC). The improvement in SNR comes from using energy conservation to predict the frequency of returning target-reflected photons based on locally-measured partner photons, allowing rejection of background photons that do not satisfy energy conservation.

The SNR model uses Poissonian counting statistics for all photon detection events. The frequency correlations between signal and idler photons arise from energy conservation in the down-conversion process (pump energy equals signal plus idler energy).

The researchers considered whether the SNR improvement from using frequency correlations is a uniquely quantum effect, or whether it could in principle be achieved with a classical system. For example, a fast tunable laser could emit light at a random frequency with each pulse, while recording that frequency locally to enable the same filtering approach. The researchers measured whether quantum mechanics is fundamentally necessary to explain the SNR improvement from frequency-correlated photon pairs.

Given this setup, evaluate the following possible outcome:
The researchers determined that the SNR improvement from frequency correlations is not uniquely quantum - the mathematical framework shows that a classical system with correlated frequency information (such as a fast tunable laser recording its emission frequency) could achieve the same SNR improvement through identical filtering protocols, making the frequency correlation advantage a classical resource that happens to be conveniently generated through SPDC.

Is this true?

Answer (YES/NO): YES